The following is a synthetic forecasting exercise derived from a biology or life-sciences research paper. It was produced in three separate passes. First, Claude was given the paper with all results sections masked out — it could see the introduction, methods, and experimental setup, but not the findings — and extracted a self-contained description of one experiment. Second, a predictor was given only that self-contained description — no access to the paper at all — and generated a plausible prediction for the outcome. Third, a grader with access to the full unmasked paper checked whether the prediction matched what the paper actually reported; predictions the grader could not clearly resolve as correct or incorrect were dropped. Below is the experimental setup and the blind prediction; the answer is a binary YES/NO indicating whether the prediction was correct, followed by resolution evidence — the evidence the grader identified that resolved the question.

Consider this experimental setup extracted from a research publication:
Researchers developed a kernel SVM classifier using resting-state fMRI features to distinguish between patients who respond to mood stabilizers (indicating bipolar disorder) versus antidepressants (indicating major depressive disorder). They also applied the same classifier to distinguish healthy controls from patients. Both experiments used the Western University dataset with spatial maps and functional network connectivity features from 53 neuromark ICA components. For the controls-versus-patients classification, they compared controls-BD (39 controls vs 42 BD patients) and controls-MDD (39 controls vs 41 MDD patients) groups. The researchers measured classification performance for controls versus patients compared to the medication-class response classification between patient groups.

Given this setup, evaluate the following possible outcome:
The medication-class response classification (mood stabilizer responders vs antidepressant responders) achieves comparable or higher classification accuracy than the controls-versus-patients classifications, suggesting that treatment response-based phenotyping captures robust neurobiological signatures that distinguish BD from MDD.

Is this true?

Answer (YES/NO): YES